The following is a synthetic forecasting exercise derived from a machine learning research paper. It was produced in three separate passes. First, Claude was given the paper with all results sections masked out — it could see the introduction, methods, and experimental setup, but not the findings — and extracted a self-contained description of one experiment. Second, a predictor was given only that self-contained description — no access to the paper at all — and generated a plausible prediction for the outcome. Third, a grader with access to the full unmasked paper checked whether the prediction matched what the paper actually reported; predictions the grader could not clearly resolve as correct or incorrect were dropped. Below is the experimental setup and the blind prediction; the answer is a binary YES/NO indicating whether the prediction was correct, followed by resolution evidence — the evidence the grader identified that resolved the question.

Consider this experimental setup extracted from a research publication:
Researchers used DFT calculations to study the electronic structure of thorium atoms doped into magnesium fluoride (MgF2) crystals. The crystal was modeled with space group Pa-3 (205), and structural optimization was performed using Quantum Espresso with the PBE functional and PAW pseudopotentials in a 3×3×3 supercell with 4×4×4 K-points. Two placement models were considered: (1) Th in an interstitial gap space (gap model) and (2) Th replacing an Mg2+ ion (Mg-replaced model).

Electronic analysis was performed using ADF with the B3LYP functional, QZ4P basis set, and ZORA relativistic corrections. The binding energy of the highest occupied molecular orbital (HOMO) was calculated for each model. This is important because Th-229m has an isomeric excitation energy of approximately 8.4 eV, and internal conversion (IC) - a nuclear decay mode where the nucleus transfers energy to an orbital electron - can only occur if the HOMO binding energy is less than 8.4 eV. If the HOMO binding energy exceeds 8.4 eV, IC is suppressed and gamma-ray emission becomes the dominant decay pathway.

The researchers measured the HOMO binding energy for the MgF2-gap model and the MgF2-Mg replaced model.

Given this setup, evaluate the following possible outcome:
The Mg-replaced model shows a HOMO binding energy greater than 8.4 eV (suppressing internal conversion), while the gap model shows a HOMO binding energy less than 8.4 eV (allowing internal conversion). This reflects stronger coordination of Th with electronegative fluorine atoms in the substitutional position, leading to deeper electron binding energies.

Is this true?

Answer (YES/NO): NO